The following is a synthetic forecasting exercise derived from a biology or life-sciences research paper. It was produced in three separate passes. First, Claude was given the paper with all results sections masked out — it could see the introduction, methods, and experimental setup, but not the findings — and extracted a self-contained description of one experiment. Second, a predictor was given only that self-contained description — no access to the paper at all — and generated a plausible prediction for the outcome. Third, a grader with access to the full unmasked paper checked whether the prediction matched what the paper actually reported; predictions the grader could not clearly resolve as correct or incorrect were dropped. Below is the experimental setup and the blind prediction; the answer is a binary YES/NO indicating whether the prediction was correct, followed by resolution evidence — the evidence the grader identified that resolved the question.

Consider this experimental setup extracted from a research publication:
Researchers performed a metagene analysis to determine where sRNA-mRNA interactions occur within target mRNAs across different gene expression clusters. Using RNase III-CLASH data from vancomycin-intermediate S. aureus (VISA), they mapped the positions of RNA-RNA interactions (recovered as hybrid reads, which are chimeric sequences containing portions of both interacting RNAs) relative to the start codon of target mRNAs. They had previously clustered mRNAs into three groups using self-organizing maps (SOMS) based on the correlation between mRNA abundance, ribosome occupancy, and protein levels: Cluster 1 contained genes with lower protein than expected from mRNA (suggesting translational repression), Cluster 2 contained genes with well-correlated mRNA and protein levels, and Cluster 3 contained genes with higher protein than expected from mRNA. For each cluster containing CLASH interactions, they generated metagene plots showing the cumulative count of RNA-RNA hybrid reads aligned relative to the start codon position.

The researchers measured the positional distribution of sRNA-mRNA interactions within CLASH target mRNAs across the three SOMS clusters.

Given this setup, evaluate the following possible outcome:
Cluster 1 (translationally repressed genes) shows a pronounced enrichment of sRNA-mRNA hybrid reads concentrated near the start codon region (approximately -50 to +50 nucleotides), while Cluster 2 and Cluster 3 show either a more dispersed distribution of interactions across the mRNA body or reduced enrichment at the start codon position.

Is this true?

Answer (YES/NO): YES